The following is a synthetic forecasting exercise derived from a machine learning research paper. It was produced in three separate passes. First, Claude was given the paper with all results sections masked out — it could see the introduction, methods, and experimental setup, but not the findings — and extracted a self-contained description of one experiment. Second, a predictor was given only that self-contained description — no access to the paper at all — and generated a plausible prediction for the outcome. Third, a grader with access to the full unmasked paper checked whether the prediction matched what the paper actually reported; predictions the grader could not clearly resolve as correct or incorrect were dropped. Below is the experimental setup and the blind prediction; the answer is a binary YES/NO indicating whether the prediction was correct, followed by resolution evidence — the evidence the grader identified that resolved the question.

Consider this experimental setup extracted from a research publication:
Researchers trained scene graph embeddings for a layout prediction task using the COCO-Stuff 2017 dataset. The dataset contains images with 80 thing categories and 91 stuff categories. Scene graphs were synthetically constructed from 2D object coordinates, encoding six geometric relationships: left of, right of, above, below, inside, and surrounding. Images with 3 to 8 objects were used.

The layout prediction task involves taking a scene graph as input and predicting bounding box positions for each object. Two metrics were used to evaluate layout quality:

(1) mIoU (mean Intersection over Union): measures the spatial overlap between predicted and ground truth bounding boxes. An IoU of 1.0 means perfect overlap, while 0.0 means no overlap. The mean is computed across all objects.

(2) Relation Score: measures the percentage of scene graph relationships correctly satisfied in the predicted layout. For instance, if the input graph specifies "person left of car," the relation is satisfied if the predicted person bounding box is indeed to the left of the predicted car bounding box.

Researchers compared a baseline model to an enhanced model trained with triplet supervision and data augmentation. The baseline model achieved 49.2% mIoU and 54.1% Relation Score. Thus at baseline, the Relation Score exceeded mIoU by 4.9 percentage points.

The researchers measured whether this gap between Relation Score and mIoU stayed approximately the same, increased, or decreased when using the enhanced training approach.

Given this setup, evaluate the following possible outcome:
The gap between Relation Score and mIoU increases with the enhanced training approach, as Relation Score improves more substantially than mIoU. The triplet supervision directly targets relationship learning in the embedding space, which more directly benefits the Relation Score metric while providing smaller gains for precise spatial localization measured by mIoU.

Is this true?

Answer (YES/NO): YES